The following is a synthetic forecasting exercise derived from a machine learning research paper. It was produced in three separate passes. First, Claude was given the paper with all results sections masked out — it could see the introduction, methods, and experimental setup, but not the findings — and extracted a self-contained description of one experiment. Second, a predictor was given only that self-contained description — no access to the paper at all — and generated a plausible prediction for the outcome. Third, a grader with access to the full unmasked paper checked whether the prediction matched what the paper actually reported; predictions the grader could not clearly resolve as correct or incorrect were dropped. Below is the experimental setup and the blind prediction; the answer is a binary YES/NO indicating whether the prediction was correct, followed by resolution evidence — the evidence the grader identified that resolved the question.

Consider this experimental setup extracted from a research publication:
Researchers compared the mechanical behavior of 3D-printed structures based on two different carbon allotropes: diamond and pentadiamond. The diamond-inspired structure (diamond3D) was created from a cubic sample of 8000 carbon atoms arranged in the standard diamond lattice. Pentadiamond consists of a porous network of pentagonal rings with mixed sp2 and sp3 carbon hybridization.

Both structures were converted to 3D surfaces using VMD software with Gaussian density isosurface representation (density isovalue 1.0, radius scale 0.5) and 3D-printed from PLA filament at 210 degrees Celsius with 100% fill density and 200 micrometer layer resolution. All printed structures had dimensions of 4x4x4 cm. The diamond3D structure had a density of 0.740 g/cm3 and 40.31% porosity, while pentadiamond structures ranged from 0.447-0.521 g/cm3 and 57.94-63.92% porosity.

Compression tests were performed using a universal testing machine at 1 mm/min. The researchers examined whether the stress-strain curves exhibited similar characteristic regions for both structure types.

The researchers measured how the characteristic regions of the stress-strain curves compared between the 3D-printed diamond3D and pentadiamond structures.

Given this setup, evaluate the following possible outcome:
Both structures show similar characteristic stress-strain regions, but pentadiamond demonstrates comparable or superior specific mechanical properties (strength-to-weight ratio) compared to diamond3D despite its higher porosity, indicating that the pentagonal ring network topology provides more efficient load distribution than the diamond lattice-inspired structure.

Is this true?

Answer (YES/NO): NO